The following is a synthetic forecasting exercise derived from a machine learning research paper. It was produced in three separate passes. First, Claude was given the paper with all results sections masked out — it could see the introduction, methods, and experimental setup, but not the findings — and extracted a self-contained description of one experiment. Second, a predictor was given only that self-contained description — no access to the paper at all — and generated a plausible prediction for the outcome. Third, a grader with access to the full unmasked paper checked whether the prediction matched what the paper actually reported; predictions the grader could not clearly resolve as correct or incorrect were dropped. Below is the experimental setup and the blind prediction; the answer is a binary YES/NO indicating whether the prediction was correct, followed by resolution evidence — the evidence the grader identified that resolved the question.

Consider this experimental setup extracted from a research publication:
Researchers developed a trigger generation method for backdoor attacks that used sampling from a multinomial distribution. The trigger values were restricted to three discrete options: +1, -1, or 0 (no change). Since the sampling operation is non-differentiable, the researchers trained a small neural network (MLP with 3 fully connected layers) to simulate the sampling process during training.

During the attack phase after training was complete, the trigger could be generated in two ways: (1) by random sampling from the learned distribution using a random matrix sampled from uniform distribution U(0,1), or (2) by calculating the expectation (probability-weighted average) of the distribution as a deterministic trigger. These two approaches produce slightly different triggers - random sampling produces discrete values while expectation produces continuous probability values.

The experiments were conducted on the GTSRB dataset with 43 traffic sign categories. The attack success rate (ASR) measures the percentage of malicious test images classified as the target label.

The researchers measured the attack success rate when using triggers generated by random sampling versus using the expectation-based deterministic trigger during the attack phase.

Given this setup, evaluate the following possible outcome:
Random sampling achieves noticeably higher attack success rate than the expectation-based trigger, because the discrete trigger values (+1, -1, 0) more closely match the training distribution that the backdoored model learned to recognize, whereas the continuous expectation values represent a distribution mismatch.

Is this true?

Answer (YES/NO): NO